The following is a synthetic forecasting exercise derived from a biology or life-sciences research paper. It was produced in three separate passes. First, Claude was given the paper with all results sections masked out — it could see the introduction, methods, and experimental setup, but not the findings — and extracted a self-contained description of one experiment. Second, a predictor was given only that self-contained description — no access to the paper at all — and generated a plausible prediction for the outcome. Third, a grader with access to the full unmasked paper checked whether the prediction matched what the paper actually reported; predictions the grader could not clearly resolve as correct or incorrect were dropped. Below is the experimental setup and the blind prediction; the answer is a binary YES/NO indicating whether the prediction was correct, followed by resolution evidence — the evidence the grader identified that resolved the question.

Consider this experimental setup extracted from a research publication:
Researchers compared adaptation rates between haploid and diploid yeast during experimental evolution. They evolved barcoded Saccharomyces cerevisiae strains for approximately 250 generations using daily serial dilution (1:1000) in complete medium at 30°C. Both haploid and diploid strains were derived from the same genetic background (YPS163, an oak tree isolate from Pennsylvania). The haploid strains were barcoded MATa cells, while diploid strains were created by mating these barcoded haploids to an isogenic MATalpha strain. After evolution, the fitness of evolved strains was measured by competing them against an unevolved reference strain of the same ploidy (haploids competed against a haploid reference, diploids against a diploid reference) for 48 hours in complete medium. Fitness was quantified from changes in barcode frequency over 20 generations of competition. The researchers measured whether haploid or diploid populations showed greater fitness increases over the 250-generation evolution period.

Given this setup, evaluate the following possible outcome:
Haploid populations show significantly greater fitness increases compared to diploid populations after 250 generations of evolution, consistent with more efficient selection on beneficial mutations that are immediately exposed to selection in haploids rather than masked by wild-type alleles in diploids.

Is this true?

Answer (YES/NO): YES